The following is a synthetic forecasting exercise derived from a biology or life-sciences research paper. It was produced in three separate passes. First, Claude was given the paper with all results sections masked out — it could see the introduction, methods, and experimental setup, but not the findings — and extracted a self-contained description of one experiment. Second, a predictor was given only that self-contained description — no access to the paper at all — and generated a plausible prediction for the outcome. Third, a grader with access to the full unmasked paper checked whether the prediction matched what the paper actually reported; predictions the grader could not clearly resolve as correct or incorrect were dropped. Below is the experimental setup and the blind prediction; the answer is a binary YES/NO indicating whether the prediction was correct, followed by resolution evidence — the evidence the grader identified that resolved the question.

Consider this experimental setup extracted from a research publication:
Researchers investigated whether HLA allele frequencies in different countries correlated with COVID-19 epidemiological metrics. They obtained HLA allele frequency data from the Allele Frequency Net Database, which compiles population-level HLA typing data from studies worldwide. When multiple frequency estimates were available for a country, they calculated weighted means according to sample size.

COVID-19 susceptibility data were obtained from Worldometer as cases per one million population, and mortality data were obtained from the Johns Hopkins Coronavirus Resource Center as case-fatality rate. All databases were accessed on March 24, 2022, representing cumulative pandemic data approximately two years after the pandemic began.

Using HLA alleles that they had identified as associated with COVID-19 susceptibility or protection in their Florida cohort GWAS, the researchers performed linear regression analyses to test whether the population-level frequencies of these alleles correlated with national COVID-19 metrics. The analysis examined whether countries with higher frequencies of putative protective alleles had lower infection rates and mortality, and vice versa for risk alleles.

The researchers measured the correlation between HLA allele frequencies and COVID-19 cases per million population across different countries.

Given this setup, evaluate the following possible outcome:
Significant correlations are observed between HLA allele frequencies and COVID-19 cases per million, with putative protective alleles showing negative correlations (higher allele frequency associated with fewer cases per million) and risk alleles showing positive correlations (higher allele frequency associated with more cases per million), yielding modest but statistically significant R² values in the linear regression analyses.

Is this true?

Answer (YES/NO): NO